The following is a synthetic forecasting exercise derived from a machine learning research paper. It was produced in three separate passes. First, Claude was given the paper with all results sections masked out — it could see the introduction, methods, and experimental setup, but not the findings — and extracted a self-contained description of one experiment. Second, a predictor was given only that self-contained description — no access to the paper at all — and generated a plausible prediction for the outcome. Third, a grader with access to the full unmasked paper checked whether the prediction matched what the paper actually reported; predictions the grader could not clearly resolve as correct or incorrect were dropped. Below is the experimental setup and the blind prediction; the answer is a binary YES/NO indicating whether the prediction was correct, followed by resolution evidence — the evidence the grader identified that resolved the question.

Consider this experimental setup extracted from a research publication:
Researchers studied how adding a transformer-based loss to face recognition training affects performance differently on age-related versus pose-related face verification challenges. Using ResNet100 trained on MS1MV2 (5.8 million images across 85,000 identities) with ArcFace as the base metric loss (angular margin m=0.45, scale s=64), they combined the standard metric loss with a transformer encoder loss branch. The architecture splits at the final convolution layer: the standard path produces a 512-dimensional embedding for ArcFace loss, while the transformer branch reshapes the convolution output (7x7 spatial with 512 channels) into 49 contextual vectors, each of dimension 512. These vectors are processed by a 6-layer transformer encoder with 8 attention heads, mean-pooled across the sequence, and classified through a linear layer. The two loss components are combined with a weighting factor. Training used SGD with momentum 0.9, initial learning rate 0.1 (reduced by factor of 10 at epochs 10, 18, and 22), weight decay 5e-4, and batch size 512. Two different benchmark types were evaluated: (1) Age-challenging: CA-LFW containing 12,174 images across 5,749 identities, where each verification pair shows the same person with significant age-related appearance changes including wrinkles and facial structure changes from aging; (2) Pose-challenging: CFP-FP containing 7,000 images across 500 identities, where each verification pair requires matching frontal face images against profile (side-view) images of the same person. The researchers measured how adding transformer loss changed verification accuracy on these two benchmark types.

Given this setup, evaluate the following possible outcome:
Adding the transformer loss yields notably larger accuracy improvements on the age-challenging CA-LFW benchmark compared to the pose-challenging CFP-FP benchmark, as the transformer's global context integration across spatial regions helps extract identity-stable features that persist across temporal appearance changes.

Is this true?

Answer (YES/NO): YES